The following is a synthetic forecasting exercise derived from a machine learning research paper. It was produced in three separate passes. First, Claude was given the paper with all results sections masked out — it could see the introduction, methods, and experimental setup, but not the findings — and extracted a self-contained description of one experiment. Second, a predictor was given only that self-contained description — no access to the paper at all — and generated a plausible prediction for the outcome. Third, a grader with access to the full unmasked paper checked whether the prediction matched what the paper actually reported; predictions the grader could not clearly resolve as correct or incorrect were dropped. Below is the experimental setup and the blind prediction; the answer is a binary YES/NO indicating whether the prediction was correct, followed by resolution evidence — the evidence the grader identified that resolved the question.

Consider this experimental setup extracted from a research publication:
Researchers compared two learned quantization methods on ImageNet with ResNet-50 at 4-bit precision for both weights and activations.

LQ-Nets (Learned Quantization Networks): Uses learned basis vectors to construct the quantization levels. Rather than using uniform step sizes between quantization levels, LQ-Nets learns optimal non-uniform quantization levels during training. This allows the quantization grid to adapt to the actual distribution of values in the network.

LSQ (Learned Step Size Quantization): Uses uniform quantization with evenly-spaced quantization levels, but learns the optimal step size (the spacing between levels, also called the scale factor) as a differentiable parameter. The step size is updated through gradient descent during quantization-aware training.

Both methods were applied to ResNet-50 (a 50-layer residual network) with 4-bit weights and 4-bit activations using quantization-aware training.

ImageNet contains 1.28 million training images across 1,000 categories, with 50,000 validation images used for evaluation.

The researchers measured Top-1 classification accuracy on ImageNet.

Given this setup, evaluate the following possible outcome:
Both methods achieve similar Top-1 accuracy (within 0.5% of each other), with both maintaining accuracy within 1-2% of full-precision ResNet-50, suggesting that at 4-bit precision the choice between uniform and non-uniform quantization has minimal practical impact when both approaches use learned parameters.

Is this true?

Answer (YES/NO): NO